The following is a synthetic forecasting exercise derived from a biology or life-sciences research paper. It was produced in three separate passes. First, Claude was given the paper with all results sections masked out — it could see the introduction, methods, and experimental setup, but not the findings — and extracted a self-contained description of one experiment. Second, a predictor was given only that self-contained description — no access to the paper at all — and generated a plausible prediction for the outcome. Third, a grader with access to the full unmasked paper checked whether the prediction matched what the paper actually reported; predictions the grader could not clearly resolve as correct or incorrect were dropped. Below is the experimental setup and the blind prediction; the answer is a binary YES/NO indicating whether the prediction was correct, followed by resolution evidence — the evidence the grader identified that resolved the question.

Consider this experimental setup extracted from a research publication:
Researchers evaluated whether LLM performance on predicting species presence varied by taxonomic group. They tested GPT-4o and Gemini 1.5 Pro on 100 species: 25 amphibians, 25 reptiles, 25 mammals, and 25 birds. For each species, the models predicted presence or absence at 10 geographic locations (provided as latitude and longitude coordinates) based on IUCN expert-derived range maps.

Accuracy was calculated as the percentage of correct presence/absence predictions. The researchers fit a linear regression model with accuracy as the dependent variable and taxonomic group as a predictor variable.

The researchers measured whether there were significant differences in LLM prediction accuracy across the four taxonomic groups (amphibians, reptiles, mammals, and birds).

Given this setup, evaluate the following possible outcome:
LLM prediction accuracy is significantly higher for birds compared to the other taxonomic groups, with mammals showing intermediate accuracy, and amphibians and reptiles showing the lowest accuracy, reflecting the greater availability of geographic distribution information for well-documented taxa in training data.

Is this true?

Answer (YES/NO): NO